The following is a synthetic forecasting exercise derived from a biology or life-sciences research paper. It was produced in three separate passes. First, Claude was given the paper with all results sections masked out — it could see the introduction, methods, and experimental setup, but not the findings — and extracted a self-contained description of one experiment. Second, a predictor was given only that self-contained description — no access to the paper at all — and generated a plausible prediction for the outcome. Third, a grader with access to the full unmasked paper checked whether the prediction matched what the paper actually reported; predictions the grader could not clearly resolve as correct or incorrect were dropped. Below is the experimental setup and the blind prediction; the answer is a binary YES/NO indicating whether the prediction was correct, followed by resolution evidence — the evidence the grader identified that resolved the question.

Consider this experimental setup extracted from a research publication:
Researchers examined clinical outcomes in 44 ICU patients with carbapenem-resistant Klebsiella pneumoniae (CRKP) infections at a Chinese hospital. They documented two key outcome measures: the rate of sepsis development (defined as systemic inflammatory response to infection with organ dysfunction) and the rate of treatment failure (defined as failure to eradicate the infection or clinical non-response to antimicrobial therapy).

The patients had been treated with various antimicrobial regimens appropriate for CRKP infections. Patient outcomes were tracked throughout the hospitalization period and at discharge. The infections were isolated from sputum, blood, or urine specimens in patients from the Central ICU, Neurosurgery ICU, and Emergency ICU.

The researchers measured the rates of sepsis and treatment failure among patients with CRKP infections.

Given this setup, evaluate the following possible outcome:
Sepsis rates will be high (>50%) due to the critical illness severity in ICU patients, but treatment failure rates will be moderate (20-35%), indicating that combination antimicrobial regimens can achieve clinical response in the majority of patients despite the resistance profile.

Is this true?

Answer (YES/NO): NO